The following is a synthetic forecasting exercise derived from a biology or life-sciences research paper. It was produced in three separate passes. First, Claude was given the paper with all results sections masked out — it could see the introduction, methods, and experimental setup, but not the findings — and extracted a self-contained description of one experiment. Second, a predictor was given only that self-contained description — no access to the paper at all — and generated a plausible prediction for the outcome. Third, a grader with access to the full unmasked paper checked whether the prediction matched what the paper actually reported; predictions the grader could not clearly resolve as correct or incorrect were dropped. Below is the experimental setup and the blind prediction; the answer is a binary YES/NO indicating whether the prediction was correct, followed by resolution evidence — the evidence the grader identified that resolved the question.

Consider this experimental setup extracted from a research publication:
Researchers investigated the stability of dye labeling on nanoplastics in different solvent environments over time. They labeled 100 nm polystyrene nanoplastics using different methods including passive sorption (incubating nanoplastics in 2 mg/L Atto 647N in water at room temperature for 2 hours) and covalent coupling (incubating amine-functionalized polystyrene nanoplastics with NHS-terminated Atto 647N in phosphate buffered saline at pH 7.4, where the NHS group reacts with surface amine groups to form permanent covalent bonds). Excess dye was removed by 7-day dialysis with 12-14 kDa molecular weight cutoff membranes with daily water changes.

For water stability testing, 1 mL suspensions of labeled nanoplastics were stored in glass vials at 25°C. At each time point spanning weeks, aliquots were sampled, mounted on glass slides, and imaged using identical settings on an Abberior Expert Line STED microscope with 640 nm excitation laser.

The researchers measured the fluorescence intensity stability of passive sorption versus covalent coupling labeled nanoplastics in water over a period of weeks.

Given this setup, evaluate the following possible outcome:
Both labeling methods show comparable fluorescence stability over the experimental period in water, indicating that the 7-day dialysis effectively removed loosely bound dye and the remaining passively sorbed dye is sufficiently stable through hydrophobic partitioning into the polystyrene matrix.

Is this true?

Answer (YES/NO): YES